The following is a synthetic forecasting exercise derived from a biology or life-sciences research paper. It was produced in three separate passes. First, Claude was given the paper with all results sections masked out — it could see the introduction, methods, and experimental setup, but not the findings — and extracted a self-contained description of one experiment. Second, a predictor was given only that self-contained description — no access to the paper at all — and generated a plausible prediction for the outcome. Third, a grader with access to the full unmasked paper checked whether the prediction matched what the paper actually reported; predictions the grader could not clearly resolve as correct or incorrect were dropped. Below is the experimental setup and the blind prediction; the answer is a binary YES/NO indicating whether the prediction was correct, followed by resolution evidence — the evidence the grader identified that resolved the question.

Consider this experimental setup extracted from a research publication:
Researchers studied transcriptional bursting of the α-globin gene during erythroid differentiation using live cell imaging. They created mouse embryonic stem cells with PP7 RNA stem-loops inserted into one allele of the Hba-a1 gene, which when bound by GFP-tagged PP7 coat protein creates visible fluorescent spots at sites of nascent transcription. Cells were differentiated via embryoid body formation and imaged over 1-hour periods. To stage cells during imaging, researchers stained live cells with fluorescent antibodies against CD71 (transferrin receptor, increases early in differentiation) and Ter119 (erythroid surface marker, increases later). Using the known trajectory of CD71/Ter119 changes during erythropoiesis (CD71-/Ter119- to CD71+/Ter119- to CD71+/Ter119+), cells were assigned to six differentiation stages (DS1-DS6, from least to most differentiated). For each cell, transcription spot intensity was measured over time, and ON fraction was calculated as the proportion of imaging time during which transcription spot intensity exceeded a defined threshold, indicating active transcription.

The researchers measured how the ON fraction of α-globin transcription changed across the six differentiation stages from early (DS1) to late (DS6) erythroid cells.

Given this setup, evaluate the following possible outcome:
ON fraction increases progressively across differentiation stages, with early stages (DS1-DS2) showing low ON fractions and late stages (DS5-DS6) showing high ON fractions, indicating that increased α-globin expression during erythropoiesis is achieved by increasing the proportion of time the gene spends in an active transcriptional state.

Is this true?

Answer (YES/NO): NO